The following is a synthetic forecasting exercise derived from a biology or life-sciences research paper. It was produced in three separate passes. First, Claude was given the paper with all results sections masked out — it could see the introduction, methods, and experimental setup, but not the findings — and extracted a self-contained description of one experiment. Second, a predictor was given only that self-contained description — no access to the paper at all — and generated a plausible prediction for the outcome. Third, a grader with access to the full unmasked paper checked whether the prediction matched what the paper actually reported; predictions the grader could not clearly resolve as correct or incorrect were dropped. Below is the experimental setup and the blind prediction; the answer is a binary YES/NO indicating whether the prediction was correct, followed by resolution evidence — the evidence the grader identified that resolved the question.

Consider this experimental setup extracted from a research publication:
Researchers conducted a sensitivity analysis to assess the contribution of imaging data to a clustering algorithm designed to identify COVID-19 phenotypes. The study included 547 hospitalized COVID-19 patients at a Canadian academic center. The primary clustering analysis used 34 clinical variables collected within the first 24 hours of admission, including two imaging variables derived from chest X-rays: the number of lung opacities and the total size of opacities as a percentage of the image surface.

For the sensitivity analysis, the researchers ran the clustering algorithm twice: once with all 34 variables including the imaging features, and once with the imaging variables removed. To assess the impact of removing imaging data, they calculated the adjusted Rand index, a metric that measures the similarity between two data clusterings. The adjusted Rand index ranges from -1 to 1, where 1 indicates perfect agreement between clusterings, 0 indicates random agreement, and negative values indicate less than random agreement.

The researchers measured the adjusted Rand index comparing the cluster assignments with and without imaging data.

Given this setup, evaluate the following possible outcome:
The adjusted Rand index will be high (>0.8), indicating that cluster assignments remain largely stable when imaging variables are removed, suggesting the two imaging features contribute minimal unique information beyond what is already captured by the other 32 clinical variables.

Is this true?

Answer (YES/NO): NO